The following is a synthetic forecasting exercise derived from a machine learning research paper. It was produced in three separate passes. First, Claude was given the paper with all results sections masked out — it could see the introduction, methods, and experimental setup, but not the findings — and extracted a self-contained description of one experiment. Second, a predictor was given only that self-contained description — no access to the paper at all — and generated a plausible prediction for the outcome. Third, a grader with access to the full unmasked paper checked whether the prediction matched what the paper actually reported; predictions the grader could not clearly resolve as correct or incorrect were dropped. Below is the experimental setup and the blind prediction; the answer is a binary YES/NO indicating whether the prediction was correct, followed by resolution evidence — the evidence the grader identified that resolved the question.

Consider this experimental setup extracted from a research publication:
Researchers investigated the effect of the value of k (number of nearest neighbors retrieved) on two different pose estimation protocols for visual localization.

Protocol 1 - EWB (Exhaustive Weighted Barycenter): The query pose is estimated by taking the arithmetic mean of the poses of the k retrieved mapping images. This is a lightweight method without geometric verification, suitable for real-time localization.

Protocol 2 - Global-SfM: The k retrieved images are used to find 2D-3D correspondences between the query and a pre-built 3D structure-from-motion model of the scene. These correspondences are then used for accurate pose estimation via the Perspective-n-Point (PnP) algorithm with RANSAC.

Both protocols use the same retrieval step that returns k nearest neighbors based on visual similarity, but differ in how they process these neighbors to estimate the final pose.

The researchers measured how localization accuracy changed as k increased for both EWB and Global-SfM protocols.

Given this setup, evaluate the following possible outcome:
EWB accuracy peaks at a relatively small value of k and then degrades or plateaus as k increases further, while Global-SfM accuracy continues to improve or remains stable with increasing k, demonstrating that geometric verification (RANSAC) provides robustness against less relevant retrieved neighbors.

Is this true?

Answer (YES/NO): YES